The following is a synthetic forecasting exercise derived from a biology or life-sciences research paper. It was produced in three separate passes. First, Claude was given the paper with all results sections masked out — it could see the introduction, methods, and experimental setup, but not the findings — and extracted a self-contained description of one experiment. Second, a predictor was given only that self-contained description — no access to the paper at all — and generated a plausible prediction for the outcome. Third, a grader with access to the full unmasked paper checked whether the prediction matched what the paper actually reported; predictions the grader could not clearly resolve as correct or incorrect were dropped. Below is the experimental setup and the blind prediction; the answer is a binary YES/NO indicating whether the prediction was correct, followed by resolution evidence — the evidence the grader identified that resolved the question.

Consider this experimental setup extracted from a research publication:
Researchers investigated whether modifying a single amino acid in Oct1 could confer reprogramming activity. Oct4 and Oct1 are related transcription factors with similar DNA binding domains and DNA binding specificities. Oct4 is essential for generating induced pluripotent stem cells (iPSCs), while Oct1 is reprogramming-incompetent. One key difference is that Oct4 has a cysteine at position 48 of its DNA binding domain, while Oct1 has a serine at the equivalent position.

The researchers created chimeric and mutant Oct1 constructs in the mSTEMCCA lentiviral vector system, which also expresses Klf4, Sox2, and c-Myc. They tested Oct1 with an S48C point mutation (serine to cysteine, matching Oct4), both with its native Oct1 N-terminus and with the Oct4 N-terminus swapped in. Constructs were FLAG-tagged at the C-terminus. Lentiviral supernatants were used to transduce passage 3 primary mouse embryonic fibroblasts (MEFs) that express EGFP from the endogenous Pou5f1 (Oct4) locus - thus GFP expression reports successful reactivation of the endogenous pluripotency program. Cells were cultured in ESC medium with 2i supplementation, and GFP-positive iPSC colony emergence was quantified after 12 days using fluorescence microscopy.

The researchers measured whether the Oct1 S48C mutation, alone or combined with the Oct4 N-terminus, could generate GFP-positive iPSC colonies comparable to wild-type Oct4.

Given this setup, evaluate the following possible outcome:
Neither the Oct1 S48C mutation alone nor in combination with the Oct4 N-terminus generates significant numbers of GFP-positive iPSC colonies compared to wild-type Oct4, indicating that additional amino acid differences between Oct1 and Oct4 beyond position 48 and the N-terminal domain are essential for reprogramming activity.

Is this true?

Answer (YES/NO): NO